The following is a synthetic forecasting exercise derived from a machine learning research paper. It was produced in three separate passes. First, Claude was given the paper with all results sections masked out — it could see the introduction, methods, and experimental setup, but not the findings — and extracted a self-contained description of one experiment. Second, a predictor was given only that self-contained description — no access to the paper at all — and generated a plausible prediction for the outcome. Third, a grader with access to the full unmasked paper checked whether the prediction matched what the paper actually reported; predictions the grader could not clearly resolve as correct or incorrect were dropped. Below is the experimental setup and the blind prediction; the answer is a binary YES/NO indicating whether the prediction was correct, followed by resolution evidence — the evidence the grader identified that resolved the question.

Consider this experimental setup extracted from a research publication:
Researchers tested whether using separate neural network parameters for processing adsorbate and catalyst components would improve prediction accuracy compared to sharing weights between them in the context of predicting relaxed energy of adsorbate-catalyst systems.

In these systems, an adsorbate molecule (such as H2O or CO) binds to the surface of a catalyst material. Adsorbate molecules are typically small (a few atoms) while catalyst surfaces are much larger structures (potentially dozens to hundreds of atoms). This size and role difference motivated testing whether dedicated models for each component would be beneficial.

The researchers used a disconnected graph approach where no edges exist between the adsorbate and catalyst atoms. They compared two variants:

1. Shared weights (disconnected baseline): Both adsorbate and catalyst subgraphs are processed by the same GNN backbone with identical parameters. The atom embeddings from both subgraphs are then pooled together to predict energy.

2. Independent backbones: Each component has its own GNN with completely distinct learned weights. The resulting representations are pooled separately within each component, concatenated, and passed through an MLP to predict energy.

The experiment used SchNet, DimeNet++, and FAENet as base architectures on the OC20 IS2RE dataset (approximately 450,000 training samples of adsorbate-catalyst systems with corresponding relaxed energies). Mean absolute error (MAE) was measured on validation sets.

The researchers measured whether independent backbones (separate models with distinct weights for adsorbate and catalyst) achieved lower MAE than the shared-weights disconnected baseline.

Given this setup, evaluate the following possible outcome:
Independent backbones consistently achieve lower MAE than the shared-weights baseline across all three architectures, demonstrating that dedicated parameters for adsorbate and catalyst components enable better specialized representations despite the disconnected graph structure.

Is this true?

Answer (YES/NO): YES